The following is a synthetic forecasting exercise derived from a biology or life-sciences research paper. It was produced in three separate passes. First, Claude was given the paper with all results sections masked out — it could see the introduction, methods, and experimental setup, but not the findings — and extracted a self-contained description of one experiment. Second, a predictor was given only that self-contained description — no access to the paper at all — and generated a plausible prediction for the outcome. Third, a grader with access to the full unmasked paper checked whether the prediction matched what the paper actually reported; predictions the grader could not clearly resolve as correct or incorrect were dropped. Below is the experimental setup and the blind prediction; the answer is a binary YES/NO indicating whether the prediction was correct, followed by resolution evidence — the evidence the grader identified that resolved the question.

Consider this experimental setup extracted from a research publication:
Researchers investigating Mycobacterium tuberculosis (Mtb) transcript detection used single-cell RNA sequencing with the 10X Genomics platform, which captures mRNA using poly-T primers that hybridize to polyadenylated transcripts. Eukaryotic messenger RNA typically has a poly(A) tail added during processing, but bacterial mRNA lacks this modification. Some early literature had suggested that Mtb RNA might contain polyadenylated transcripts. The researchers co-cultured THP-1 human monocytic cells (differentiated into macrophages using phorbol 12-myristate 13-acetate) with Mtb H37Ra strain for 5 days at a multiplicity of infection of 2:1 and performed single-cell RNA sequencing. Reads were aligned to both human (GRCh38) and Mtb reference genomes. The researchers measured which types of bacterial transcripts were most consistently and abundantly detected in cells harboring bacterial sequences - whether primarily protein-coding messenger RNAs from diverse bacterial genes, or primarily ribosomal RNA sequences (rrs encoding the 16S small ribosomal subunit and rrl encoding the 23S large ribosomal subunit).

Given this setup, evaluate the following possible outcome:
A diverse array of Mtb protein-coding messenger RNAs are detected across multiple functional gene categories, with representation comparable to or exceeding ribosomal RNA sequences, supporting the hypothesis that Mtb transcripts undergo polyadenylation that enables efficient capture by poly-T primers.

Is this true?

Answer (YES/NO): NO